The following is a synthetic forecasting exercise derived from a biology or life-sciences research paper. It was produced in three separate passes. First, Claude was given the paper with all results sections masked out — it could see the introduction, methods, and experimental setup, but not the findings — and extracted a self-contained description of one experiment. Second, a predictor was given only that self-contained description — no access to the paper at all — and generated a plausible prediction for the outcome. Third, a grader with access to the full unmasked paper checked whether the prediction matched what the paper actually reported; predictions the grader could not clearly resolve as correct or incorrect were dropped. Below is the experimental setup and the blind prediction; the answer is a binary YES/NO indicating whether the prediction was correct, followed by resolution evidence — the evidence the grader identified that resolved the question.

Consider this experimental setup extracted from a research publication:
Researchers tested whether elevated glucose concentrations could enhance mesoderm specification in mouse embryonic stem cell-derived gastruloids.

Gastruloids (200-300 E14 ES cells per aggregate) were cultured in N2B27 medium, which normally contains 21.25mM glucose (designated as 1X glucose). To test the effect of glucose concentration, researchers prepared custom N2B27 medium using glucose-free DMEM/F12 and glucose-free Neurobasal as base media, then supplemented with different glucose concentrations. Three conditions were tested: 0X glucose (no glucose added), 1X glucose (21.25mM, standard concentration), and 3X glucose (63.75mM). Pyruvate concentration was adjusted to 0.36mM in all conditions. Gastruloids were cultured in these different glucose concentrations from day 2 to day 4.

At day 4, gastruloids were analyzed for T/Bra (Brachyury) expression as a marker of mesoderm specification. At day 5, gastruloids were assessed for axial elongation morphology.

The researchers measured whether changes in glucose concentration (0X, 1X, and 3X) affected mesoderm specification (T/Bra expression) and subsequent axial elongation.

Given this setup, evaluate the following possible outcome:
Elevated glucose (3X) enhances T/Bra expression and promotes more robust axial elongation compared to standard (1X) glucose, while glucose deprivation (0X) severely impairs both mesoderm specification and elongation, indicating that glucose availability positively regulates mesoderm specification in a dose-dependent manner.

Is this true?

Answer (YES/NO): NO